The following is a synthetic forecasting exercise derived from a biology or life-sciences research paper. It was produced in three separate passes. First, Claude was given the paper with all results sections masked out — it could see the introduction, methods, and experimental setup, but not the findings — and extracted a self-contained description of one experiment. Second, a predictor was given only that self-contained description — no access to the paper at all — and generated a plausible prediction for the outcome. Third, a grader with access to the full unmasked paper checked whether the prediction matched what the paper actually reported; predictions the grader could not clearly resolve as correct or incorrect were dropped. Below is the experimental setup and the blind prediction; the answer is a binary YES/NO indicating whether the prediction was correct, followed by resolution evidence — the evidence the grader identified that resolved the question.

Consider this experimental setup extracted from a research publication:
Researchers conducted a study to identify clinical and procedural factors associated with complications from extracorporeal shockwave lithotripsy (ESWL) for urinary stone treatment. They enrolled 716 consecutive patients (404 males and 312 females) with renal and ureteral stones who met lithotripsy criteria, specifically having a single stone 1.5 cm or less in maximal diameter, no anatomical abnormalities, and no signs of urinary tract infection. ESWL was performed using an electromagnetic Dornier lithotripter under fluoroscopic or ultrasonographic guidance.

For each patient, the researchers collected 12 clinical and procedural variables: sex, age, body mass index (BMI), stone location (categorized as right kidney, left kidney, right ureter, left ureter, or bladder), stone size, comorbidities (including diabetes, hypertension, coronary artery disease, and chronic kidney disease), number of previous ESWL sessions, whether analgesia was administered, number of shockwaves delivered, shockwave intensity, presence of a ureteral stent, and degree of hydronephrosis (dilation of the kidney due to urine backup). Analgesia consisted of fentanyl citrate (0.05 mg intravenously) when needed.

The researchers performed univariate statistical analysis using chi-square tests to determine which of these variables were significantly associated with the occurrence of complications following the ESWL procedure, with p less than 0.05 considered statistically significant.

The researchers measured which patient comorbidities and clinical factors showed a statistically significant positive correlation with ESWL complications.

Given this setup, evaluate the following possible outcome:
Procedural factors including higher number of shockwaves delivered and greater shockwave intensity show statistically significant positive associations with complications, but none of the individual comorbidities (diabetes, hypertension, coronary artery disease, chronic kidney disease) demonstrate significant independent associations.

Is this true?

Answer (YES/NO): NO